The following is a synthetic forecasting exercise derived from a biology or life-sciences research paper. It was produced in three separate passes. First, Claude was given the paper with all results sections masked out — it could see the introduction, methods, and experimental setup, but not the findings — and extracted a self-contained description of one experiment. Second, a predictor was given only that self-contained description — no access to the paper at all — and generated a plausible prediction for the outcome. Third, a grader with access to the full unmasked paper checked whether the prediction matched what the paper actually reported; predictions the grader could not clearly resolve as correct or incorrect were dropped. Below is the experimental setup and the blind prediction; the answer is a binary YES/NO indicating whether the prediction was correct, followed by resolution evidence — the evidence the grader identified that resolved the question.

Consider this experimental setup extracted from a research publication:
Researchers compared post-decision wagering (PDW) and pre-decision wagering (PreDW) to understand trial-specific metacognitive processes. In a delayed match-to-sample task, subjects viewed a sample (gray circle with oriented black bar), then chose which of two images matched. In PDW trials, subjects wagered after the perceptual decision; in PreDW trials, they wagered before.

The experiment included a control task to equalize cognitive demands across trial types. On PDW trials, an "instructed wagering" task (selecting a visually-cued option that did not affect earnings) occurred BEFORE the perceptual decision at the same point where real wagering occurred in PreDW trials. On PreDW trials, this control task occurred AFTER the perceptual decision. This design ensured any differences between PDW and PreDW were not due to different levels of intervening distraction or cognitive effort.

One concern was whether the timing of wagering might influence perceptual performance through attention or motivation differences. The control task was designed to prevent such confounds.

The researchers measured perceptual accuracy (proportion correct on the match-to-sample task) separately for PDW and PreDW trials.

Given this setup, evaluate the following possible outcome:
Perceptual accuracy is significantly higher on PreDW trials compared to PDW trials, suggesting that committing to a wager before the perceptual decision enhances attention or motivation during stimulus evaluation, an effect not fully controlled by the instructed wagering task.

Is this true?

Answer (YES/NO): NO